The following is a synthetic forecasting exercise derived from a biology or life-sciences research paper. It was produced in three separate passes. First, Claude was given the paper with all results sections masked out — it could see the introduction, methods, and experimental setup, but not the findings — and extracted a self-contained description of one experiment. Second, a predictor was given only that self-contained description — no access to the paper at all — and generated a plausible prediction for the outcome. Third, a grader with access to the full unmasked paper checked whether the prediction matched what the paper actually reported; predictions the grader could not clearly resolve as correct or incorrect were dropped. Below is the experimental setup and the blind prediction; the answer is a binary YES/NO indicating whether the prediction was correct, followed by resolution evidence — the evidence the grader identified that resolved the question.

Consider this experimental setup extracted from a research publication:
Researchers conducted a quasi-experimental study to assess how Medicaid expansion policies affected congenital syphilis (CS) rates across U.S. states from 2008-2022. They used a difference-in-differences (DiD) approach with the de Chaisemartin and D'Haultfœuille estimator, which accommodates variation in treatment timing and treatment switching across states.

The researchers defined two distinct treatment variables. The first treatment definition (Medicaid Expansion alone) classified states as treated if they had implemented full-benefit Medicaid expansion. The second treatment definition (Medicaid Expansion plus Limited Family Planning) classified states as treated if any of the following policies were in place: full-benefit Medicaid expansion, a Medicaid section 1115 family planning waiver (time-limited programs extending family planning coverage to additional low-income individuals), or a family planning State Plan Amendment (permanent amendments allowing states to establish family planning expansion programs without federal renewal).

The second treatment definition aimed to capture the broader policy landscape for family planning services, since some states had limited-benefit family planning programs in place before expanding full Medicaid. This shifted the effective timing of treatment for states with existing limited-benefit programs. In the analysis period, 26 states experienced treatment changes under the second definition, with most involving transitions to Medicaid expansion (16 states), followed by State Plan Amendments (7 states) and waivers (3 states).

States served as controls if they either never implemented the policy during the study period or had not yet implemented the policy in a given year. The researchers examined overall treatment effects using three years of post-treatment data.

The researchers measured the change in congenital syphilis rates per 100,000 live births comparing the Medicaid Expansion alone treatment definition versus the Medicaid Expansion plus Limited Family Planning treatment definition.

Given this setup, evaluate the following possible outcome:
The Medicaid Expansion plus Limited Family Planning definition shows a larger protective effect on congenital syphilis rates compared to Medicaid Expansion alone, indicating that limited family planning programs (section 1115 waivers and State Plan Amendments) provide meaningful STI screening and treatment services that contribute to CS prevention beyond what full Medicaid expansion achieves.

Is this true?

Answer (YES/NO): NO